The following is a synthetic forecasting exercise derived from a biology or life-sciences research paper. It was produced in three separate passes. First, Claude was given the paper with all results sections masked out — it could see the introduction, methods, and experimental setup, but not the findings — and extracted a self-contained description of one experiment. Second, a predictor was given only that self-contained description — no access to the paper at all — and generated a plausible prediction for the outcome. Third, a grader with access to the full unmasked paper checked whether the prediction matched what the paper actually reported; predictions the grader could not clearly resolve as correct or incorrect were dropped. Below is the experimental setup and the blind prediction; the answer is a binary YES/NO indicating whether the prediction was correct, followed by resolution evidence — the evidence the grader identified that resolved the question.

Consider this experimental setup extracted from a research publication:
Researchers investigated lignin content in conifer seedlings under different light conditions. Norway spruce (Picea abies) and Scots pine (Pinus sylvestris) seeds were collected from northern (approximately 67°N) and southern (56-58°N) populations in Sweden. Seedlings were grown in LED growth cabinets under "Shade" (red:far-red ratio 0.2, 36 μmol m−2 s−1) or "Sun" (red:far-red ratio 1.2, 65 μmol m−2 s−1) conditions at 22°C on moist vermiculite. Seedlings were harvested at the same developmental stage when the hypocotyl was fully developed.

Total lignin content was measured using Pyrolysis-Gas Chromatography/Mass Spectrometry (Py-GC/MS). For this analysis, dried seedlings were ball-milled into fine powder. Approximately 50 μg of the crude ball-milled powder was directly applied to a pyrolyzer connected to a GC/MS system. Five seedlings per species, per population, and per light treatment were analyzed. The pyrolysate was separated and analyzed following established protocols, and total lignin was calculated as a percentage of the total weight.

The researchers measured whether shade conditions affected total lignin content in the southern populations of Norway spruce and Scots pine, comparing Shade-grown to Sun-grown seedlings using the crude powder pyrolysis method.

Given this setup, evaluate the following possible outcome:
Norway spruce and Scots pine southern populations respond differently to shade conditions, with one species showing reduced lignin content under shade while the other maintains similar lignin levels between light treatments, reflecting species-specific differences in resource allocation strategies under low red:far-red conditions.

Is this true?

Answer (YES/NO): NO